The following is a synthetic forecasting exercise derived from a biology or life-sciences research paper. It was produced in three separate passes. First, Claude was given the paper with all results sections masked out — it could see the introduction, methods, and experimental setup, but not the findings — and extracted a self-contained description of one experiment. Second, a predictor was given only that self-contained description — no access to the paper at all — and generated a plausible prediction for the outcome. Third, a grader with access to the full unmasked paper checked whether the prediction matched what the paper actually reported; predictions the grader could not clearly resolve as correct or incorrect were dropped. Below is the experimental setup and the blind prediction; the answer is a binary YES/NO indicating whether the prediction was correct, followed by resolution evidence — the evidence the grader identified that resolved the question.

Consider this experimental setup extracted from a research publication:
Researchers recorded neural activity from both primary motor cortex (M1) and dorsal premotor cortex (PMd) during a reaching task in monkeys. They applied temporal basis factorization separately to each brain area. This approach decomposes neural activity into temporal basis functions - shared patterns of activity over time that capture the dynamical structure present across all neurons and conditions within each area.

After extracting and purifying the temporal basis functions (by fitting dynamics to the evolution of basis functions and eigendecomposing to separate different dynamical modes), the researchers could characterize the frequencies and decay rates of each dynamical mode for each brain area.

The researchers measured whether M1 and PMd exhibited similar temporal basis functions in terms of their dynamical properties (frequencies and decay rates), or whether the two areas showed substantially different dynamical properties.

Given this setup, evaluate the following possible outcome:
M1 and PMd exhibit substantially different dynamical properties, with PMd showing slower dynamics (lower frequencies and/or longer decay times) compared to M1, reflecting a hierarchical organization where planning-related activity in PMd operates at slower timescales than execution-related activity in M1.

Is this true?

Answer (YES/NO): NO